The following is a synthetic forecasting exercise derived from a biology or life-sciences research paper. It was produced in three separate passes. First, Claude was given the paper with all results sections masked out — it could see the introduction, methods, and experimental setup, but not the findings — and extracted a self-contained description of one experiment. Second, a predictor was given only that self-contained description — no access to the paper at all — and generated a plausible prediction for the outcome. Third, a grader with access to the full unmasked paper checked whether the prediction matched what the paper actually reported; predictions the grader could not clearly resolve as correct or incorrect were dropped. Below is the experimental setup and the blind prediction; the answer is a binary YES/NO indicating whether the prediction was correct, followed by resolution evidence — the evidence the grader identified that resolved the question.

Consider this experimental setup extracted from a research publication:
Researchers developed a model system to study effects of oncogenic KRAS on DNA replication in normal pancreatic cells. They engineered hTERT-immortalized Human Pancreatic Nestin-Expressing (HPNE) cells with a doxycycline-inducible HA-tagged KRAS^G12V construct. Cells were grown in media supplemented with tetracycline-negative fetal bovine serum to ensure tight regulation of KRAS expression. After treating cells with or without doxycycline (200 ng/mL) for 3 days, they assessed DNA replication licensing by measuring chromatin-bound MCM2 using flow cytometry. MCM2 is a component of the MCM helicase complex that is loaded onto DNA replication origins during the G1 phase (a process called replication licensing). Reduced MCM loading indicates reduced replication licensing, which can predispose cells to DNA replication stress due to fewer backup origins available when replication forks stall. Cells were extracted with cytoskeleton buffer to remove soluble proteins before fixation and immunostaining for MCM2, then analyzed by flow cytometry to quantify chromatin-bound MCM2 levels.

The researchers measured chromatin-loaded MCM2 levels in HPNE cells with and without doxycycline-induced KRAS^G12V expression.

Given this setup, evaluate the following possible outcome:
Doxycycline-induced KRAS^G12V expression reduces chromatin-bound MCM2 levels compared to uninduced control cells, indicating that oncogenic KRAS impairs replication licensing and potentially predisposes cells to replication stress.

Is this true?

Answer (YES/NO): YES